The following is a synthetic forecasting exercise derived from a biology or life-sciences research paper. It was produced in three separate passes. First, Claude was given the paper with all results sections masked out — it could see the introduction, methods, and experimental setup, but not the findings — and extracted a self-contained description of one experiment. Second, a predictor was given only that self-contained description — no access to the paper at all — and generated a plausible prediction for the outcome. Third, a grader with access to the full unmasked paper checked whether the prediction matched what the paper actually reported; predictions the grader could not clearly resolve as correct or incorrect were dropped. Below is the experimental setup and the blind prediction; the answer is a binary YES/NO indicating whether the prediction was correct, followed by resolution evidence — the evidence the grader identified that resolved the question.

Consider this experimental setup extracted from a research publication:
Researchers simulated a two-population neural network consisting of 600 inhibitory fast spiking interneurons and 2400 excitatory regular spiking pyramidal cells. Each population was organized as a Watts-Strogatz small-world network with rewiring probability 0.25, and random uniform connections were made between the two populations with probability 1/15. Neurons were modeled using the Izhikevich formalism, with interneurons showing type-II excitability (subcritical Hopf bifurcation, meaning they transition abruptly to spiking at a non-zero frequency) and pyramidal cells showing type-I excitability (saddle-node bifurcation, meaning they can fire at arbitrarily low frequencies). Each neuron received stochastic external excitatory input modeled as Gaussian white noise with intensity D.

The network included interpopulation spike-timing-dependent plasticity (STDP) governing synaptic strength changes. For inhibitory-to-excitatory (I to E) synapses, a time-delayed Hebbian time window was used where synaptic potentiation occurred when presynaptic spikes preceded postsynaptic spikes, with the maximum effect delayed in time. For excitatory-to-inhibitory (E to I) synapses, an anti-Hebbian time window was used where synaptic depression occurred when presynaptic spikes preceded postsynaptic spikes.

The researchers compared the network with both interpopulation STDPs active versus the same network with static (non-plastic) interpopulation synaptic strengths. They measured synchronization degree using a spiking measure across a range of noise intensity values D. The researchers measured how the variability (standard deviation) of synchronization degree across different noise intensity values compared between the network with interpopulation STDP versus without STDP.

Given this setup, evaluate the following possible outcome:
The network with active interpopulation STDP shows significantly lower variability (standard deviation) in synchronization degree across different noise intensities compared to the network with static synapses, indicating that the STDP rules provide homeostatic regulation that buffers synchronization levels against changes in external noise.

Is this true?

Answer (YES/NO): YES